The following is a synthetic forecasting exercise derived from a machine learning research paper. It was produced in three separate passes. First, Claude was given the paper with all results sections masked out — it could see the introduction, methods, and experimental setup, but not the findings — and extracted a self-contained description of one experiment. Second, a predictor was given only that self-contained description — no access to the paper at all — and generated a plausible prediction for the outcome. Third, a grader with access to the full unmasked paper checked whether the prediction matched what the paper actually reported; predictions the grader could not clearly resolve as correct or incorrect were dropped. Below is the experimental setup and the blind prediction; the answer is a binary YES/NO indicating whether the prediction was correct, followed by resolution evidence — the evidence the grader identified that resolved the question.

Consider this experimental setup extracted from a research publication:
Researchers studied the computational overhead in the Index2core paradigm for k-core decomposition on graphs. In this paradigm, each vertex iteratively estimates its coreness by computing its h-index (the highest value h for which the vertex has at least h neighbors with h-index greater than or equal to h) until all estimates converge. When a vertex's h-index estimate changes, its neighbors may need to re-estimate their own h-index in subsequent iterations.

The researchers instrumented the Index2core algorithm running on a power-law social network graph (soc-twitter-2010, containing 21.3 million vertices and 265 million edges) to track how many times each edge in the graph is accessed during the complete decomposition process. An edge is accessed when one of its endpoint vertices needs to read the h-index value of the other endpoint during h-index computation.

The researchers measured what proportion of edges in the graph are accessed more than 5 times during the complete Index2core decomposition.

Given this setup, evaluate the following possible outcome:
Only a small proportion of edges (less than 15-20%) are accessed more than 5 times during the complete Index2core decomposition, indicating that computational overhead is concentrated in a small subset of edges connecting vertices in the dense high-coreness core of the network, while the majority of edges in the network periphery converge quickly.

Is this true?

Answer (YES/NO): NO